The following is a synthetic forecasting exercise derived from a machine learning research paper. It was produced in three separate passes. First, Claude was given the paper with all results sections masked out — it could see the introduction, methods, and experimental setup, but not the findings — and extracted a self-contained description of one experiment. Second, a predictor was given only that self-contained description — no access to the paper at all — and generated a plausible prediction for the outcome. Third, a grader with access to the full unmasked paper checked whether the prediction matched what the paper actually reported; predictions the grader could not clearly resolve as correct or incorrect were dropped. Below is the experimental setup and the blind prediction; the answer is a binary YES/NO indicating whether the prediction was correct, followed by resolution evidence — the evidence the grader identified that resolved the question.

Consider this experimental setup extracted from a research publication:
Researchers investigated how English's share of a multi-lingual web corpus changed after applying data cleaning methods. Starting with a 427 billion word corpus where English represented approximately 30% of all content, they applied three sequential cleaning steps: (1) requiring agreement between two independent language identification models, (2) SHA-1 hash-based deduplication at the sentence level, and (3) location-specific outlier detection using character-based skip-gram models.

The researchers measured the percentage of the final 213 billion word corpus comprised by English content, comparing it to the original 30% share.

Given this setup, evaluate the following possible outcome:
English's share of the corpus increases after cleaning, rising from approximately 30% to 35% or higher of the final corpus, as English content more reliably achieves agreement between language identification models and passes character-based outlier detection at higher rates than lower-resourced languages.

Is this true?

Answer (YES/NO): NO